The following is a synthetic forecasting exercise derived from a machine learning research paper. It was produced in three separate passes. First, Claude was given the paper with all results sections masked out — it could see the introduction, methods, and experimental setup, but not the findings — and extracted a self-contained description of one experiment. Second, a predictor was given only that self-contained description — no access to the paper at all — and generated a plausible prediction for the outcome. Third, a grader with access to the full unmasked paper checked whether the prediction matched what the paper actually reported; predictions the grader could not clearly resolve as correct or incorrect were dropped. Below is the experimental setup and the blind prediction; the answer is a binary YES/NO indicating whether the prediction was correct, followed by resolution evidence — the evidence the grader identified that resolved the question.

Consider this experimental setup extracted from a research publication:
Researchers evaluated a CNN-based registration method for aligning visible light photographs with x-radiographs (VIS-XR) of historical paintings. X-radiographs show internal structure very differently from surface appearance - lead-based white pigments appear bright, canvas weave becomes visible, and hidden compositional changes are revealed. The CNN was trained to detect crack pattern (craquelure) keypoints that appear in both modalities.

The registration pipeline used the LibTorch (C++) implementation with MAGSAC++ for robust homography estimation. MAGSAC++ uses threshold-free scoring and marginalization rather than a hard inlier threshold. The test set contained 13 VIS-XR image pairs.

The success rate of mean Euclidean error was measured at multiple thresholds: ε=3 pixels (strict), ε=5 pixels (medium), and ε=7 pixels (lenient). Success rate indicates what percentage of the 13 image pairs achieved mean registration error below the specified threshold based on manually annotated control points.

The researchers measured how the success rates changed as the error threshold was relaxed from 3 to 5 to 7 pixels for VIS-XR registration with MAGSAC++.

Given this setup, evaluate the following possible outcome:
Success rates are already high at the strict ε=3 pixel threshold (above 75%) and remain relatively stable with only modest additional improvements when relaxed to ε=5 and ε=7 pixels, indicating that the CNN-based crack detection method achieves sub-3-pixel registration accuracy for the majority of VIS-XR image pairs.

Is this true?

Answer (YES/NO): NO